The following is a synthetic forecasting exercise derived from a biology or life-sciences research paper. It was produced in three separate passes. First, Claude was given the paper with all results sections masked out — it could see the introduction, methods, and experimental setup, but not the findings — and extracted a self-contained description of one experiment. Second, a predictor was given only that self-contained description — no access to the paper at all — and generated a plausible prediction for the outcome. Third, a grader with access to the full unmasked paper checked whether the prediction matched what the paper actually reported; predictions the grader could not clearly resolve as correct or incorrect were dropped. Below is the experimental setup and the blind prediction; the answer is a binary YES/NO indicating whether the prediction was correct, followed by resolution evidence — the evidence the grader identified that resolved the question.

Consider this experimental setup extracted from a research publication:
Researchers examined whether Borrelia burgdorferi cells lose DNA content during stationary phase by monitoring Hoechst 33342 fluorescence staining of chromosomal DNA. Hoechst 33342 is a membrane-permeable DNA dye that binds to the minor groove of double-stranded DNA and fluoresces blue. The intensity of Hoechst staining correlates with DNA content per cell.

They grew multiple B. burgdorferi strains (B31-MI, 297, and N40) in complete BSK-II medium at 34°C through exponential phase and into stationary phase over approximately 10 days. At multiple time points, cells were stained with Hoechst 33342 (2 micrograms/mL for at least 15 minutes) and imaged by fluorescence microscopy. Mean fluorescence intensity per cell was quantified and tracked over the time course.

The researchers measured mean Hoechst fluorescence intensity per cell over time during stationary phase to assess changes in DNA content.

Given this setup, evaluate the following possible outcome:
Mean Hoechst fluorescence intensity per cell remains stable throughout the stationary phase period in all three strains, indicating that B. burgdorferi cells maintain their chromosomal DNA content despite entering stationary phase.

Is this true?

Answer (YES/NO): NO